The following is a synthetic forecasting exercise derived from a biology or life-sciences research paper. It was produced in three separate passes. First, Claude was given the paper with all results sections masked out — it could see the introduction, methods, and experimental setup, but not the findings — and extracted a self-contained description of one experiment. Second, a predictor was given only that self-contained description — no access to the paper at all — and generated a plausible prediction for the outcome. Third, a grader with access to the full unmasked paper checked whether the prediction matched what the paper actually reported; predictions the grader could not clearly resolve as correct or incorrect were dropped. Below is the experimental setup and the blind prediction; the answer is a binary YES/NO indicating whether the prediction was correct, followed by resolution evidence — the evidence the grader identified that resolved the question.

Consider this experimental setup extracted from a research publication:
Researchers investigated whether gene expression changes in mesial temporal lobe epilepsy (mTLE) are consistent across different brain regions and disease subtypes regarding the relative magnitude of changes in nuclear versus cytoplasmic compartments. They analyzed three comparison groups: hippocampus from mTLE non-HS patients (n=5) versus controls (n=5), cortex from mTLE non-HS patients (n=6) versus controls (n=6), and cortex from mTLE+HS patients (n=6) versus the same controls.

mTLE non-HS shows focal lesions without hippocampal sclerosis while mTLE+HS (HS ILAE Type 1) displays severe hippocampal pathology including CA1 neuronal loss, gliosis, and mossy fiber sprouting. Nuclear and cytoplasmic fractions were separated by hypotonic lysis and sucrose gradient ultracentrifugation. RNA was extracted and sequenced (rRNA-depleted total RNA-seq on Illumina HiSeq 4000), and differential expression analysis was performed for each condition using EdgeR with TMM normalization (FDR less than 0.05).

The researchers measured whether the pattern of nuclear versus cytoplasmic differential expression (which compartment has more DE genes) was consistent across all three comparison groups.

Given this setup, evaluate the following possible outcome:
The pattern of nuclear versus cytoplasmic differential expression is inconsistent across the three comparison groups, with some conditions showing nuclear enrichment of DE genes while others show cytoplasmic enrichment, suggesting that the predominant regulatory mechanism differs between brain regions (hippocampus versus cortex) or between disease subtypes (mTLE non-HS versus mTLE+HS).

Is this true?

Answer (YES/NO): NO